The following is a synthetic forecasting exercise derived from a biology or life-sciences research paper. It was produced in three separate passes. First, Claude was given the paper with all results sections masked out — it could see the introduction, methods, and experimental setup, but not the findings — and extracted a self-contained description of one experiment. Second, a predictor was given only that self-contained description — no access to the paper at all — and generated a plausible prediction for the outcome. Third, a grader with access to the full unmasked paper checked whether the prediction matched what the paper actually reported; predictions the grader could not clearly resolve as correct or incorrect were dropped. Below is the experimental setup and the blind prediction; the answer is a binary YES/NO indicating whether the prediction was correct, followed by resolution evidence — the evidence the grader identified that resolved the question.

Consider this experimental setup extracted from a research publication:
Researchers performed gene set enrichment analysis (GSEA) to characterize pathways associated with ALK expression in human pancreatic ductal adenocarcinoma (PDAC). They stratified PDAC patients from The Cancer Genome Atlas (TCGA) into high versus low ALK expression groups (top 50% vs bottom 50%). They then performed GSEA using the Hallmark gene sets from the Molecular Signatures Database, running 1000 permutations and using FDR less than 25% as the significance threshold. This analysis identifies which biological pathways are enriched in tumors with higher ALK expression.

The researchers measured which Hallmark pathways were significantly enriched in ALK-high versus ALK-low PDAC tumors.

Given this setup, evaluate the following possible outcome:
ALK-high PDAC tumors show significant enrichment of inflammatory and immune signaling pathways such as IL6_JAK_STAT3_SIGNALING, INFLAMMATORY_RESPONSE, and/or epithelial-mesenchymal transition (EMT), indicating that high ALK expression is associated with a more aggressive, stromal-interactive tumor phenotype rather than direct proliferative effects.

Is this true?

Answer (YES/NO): YES